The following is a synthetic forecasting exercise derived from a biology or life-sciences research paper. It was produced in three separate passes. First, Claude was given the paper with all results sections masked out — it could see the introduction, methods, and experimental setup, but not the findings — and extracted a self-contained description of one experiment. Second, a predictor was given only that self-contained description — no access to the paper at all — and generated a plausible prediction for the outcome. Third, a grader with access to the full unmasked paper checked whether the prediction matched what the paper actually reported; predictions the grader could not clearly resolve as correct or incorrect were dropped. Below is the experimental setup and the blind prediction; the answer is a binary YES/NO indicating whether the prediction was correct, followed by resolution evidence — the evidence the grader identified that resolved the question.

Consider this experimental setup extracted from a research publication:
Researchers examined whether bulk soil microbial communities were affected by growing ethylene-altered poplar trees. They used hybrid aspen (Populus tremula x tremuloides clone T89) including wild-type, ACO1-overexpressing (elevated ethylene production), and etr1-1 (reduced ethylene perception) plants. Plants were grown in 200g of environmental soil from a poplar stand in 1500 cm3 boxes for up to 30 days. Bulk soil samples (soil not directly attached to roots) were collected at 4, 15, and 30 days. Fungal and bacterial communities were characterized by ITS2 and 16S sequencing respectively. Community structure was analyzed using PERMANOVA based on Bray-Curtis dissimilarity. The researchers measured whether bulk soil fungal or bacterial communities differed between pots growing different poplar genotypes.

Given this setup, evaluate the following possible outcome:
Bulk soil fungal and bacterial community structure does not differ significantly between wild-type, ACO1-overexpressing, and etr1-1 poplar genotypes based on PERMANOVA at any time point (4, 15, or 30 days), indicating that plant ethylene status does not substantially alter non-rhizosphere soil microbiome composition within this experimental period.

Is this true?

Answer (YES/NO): NO